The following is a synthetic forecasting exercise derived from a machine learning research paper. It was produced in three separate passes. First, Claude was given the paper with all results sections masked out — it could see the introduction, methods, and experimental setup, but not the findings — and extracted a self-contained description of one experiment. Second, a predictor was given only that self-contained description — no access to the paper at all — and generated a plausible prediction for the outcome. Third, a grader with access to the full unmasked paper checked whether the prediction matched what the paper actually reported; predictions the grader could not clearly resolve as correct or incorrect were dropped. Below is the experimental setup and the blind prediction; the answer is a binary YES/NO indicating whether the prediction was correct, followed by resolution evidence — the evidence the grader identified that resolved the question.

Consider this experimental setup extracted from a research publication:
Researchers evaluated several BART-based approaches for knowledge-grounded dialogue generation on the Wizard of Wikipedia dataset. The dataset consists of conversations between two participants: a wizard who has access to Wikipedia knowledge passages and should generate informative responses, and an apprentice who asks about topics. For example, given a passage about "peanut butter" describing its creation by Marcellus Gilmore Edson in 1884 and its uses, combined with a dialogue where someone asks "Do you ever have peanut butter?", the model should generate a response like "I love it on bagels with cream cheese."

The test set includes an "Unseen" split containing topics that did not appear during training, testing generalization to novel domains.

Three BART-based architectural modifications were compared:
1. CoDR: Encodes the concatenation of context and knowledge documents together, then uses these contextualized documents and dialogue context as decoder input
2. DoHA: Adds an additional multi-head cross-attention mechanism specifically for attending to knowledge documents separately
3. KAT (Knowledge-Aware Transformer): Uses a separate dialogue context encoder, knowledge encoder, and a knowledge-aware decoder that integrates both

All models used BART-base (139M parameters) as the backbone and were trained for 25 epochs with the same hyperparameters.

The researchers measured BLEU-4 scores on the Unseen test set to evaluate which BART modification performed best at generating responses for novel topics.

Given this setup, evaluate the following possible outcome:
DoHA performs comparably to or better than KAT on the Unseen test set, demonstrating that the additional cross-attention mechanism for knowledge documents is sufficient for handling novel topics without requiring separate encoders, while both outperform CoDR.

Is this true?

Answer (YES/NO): YES